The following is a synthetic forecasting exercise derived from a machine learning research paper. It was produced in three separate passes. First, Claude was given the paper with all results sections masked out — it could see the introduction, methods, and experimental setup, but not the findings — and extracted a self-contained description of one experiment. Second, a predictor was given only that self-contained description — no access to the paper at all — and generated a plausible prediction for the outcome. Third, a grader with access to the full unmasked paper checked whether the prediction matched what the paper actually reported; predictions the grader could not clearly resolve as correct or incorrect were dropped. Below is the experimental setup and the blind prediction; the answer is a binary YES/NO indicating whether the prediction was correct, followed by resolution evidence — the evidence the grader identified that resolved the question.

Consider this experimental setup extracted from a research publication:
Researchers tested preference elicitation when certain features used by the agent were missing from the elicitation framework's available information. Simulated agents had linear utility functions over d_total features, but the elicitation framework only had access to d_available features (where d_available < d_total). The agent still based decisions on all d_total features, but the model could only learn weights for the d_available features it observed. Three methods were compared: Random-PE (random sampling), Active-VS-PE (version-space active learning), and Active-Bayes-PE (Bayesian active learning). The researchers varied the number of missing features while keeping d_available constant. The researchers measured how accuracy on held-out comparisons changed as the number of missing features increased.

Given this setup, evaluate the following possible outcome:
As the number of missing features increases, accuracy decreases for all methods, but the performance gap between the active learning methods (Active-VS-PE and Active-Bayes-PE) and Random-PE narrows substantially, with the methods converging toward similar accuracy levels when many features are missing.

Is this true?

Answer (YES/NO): YES